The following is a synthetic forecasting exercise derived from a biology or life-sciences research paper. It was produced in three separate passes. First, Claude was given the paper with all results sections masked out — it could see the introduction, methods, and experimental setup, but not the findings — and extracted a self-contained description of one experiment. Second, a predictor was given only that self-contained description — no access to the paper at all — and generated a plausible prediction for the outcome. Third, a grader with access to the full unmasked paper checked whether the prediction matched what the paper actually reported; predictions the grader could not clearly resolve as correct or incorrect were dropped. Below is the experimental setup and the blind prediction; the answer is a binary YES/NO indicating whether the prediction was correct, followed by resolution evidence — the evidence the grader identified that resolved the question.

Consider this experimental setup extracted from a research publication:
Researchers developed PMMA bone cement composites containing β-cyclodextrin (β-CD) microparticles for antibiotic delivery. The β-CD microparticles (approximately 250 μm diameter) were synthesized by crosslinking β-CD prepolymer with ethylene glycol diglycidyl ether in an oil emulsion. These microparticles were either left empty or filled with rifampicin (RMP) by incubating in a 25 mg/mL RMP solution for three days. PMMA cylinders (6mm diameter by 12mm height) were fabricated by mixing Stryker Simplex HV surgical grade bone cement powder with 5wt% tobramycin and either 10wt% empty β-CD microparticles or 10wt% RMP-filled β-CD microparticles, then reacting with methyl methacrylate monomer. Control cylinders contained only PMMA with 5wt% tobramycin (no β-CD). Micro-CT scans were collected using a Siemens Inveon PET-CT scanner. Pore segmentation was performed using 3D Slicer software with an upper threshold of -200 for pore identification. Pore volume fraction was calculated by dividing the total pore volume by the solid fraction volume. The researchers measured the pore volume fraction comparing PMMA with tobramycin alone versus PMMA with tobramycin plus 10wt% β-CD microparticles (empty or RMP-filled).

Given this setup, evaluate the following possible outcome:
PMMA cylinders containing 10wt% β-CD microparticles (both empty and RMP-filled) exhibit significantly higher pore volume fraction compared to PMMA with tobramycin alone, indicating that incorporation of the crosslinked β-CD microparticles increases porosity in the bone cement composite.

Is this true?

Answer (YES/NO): NO